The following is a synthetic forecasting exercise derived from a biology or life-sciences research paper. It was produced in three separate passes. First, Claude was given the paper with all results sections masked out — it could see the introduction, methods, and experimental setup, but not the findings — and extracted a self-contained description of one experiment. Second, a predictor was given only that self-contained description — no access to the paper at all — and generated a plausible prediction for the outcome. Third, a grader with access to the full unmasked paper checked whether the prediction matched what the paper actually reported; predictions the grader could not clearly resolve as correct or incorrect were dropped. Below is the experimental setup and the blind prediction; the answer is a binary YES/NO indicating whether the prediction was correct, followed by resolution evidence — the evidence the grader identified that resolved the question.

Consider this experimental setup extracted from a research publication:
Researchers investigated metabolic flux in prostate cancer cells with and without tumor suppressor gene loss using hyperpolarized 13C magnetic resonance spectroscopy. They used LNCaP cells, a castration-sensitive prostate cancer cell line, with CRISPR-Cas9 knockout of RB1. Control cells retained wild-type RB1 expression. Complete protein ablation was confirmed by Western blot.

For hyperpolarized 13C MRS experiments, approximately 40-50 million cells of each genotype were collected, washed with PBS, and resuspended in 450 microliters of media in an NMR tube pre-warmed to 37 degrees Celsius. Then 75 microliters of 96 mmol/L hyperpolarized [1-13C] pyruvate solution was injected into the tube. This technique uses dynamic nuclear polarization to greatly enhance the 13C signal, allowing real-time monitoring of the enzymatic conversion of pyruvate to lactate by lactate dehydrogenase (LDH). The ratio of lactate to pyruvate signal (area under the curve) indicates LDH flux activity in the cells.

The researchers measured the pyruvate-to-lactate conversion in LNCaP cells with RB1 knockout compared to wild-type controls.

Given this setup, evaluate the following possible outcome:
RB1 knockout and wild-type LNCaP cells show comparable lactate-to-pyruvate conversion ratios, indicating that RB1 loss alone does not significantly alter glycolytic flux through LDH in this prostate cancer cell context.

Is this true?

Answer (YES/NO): NO